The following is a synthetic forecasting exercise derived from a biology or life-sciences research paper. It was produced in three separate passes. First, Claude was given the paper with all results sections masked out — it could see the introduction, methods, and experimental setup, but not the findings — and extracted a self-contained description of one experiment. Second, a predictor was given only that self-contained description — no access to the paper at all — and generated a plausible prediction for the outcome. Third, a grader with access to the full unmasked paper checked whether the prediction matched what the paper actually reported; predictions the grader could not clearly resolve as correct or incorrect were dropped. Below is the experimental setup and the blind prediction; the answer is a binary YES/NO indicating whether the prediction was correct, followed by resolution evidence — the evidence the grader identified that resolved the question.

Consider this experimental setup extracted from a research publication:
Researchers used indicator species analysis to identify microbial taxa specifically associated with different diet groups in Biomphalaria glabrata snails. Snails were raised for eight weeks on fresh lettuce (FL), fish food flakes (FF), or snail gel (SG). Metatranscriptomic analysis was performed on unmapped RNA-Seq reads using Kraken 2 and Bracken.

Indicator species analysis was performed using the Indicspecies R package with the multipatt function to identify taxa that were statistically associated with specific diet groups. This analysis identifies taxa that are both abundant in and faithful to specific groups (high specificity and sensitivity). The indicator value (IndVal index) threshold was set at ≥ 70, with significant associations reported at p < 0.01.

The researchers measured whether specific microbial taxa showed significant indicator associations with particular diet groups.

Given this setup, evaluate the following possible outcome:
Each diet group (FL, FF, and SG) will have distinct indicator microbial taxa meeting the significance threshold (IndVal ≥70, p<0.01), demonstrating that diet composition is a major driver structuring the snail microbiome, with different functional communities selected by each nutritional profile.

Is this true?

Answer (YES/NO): NO